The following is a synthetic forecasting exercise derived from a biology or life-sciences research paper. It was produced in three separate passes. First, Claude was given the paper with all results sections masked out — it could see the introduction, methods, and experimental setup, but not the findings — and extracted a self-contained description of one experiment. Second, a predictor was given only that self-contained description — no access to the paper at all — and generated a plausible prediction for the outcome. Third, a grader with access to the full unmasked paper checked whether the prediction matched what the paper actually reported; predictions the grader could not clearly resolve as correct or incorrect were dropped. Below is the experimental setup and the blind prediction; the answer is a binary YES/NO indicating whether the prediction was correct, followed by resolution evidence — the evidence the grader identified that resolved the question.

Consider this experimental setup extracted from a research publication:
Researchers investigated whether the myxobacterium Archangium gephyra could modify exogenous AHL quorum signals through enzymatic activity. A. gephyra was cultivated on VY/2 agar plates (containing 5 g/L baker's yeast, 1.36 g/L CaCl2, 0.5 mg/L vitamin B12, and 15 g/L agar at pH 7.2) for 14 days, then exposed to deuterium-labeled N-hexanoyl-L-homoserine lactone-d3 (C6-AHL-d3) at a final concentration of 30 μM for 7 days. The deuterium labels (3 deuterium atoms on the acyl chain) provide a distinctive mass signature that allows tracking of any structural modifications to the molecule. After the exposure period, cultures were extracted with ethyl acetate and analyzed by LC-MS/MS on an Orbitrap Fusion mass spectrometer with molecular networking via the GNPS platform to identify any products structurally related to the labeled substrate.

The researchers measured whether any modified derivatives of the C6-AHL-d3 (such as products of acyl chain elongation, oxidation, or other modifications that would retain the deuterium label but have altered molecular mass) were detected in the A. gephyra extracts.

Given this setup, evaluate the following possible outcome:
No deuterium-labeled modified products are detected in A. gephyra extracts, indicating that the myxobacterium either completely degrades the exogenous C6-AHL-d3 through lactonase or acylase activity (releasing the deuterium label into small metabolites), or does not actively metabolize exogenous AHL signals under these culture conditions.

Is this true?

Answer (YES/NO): YES